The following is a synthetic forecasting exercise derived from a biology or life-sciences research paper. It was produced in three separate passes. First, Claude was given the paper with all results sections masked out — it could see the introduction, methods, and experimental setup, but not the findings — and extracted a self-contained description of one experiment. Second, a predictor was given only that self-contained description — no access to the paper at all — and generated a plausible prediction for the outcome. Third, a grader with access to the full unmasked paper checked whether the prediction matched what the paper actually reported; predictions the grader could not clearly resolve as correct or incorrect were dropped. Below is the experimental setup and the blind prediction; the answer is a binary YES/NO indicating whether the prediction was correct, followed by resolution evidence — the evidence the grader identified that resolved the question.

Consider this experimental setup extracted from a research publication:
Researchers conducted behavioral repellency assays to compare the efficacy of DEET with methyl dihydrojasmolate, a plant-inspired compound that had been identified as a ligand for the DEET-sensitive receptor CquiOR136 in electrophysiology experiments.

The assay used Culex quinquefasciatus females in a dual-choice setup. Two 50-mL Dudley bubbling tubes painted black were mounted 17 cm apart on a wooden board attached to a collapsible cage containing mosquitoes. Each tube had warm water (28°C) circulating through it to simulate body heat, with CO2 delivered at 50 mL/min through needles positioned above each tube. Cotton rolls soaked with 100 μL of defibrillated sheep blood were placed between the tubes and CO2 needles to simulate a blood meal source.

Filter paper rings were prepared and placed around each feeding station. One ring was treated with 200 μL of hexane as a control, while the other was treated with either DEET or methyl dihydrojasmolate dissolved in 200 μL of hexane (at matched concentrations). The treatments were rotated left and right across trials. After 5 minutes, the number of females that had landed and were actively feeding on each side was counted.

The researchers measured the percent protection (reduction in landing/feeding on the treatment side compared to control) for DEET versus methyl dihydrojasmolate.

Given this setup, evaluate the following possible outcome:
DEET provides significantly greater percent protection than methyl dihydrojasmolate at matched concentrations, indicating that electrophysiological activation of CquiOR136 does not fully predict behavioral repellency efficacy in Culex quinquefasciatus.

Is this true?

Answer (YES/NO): YES